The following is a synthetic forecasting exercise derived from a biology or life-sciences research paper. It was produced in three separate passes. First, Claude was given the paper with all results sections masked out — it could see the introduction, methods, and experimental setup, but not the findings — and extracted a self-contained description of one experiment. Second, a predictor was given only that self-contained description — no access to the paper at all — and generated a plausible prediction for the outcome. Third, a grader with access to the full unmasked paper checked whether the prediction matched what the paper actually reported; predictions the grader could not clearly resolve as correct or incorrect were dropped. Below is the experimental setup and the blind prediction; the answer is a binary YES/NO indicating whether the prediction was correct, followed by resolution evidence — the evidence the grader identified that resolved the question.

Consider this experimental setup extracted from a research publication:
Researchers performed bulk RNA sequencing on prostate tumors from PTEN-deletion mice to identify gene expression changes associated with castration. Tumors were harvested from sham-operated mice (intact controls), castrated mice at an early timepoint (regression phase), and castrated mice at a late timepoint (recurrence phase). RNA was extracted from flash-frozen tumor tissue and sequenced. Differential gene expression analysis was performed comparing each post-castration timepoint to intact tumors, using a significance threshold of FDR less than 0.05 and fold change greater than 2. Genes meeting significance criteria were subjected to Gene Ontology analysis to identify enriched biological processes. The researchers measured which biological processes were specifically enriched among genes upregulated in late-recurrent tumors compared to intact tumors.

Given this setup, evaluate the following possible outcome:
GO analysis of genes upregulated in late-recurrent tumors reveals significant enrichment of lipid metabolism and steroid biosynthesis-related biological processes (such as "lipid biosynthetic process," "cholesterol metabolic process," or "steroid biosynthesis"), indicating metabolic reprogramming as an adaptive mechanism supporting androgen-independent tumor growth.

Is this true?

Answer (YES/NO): NO